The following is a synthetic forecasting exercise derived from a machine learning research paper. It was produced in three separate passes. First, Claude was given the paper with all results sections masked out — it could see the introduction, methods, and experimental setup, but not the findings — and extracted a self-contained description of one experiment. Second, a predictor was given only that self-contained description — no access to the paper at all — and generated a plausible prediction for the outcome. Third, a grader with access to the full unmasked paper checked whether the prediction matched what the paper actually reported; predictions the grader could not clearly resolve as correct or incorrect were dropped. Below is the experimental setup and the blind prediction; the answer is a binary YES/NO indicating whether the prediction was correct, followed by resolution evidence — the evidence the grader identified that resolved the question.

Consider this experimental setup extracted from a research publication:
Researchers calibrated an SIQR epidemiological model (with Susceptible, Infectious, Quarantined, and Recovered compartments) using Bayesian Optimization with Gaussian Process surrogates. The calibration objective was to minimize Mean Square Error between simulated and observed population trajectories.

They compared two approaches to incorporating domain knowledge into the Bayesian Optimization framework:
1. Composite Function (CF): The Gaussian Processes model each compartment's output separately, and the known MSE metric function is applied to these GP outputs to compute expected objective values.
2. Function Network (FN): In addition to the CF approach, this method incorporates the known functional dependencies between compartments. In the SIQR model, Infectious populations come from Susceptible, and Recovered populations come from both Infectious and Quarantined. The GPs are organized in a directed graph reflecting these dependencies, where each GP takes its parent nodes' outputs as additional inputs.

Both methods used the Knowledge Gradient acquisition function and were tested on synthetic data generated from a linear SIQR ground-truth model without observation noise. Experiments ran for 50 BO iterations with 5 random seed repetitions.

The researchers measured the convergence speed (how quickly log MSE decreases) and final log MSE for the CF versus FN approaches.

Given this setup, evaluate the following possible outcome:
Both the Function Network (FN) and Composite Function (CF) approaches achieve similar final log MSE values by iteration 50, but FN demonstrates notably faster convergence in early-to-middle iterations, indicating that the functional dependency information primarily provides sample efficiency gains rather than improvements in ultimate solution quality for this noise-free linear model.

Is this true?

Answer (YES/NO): NO